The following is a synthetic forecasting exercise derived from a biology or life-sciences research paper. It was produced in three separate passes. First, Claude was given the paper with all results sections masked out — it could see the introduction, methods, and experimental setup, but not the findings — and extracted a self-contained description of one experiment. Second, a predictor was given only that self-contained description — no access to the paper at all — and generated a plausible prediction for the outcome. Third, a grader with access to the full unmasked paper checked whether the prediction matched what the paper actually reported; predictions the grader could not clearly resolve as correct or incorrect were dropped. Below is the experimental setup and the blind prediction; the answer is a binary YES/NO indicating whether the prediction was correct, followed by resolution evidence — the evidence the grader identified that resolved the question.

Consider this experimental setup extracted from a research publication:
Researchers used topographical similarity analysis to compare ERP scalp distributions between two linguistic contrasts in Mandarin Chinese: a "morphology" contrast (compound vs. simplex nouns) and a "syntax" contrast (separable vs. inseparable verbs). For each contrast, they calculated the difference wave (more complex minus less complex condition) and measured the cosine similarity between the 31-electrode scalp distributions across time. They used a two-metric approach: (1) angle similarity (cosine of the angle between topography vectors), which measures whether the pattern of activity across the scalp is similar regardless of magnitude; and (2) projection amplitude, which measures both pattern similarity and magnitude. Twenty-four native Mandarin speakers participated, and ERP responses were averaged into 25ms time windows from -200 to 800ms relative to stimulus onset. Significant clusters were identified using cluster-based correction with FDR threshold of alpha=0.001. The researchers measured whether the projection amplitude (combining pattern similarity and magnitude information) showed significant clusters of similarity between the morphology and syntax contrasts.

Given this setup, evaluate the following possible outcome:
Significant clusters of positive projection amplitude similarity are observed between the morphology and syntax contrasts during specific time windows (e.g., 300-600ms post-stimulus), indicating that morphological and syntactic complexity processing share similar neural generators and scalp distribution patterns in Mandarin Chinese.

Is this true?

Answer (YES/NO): YES